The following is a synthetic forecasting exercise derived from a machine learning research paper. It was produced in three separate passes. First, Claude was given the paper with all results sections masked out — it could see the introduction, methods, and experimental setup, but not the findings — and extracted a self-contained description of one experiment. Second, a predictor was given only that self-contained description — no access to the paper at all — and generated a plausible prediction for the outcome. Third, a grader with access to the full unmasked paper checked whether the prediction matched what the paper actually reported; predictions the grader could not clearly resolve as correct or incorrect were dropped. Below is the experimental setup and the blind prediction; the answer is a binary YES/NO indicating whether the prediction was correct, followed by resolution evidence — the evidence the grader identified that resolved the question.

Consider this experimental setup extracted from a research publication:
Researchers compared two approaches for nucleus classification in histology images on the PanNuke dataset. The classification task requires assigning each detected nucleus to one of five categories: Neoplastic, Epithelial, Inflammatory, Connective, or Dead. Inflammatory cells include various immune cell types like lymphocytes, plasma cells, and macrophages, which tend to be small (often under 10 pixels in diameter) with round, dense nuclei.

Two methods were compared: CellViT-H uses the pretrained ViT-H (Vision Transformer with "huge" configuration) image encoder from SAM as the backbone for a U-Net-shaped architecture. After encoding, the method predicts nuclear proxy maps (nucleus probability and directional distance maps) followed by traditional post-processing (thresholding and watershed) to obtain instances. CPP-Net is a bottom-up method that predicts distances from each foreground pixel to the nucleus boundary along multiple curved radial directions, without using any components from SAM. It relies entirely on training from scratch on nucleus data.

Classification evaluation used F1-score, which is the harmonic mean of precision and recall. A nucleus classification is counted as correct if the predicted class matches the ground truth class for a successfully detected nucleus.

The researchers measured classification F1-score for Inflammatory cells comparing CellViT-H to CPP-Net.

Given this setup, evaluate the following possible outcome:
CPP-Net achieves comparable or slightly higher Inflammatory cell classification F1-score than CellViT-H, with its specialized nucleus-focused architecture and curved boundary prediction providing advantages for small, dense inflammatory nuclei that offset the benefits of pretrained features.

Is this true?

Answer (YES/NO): YES